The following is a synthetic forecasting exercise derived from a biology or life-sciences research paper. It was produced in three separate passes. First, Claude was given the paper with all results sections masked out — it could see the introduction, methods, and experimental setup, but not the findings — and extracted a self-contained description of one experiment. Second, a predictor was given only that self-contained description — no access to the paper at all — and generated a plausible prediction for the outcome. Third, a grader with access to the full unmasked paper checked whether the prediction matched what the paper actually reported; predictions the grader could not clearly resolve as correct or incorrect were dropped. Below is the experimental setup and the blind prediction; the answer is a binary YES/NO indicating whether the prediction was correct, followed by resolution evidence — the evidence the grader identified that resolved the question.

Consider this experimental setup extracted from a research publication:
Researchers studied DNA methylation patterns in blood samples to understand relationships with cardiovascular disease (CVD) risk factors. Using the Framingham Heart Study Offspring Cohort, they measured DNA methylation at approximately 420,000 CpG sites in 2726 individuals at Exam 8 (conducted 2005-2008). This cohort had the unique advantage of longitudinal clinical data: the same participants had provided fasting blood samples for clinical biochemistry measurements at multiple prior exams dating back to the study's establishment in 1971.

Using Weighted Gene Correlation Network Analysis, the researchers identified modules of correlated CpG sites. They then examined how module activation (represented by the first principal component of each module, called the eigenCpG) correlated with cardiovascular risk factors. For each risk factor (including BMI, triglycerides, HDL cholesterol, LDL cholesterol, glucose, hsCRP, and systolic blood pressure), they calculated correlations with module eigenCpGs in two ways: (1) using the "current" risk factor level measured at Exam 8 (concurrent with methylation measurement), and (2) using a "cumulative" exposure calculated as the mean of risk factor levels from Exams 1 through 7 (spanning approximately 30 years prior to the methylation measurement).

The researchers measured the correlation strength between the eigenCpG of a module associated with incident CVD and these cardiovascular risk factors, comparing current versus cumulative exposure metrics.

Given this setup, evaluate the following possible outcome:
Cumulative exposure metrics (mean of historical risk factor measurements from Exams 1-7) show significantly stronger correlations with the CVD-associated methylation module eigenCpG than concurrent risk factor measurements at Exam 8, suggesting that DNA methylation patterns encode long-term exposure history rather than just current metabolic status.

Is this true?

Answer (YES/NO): YES